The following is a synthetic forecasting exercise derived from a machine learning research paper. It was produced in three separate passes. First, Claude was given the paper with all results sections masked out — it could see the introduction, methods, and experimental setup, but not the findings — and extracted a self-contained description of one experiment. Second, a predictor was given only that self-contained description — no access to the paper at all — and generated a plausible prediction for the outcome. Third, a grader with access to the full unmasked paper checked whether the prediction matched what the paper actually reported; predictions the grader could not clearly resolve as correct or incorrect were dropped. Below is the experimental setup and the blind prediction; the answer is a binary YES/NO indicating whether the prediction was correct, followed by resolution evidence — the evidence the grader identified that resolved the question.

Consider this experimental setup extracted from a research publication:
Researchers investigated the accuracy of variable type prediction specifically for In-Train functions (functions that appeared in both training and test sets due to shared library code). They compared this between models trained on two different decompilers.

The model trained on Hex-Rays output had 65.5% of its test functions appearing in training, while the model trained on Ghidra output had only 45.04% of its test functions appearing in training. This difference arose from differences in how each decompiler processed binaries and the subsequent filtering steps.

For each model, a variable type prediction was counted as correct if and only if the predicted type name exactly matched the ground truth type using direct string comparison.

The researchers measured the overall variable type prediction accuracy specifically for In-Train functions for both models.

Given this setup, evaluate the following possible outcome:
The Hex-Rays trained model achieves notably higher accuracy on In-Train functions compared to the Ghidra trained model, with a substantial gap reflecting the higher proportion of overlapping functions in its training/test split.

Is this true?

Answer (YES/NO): NO